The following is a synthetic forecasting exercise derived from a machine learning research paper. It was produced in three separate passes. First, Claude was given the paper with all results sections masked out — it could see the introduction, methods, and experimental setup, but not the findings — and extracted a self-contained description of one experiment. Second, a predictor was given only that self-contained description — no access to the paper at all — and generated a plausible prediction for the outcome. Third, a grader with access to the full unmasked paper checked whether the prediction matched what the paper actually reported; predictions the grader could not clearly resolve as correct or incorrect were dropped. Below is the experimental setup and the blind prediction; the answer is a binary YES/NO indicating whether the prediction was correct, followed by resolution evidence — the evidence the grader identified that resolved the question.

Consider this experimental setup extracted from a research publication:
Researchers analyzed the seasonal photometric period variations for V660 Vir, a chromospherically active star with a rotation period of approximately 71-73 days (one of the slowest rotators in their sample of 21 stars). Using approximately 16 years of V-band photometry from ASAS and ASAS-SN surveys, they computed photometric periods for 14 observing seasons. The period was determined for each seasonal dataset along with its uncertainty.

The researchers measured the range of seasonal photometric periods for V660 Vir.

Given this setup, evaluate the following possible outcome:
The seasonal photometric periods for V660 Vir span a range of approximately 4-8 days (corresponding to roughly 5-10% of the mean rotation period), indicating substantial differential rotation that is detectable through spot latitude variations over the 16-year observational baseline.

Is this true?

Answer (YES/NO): NO